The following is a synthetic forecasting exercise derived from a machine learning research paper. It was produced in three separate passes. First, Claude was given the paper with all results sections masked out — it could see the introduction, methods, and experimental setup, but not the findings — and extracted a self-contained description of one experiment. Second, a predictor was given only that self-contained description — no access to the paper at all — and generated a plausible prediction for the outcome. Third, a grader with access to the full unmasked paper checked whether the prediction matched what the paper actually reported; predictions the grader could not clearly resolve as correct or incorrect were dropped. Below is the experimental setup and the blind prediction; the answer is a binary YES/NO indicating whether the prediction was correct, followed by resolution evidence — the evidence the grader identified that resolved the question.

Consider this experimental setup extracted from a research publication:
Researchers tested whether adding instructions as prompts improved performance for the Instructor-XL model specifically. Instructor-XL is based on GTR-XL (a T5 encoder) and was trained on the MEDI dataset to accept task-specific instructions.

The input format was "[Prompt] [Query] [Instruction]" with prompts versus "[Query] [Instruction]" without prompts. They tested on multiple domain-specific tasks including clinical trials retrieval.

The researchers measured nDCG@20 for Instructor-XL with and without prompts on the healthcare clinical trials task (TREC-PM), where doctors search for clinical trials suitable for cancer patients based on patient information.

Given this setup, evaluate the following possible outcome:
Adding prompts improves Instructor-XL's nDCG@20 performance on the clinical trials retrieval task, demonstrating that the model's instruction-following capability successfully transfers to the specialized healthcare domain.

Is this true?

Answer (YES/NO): NO